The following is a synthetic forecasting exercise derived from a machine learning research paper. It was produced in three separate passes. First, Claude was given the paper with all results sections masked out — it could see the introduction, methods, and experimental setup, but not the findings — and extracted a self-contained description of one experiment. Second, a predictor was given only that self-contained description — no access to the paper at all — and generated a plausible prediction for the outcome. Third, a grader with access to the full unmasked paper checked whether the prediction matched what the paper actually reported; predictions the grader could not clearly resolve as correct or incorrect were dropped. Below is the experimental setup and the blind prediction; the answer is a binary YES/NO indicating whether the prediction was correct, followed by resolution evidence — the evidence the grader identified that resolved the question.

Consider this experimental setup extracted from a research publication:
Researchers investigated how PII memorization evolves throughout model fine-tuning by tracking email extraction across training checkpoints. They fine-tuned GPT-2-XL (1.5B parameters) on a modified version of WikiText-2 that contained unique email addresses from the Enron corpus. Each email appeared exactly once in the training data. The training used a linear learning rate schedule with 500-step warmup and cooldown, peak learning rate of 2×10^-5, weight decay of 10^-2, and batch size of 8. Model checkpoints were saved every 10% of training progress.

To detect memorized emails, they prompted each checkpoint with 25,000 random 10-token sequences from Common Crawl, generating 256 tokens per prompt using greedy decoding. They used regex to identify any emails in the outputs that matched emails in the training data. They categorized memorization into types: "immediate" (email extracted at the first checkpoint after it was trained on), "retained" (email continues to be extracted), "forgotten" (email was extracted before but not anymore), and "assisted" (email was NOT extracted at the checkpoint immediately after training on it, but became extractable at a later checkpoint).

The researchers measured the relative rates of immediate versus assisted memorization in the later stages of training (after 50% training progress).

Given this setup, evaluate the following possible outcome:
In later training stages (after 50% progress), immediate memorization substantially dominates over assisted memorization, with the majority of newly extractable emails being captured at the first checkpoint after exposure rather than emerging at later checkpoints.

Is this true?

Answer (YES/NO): NO